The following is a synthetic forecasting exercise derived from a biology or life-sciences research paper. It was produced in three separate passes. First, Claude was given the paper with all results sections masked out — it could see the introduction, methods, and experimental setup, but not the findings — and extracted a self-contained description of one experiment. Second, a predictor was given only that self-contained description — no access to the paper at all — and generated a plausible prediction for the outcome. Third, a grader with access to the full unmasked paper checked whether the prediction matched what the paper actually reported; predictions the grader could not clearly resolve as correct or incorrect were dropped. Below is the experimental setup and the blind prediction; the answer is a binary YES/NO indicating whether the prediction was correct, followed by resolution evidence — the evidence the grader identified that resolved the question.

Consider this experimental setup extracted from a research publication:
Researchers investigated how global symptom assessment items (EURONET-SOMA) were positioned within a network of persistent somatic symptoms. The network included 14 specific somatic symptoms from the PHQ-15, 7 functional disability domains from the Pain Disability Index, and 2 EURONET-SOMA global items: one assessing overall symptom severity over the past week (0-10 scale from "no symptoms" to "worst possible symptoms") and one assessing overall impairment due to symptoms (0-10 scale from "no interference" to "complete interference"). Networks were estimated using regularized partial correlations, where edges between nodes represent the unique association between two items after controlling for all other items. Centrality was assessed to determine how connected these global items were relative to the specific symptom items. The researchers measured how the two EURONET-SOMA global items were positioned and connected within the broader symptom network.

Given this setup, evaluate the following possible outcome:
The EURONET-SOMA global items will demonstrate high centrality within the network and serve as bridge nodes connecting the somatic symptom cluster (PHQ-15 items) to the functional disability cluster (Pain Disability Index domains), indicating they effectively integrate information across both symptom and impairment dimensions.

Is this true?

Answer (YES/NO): NO